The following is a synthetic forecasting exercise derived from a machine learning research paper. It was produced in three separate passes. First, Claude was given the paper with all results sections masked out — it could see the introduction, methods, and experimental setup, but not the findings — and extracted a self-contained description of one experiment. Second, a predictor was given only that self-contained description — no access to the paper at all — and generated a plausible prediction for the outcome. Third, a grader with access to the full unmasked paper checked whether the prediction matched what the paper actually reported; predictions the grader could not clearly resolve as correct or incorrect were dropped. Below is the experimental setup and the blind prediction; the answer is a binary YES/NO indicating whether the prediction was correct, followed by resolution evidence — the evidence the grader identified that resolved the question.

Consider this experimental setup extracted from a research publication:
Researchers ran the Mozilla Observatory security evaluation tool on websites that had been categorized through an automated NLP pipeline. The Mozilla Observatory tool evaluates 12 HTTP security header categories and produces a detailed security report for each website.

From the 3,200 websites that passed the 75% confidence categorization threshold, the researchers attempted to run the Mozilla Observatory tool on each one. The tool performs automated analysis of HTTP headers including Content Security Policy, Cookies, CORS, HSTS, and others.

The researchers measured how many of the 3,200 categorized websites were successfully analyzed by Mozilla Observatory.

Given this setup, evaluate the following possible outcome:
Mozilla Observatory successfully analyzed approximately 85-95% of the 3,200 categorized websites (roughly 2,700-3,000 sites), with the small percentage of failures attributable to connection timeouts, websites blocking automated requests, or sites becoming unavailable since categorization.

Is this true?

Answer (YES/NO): NO